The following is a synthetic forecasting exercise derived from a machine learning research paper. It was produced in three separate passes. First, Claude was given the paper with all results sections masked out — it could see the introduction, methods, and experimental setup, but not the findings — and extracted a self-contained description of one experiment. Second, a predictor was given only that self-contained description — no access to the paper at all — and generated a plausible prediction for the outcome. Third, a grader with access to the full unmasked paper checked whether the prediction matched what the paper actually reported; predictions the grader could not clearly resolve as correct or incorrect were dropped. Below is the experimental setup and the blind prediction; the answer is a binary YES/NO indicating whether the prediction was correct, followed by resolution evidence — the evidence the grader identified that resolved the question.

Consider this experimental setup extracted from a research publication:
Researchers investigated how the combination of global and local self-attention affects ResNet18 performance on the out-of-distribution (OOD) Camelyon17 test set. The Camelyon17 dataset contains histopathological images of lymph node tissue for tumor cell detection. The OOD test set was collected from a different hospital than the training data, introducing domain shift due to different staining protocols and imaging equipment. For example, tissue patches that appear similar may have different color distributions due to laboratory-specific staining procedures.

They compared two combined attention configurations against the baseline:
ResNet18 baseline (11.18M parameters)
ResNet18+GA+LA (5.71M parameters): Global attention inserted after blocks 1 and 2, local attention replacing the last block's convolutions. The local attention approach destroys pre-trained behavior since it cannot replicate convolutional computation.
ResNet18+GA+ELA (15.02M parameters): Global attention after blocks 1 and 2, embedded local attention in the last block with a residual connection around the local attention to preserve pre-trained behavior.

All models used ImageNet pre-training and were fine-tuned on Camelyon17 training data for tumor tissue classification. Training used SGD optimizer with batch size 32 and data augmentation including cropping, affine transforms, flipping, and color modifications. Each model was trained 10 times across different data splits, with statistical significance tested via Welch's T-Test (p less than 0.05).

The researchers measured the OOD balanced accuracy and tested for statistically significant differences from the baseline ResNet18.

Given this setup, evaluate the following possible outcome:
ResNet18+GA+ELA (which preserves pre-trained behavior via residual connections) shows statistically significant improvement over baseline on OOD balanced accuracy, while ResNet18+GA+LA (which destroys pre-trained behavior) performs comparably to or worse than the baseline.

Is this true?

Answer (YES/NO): NO